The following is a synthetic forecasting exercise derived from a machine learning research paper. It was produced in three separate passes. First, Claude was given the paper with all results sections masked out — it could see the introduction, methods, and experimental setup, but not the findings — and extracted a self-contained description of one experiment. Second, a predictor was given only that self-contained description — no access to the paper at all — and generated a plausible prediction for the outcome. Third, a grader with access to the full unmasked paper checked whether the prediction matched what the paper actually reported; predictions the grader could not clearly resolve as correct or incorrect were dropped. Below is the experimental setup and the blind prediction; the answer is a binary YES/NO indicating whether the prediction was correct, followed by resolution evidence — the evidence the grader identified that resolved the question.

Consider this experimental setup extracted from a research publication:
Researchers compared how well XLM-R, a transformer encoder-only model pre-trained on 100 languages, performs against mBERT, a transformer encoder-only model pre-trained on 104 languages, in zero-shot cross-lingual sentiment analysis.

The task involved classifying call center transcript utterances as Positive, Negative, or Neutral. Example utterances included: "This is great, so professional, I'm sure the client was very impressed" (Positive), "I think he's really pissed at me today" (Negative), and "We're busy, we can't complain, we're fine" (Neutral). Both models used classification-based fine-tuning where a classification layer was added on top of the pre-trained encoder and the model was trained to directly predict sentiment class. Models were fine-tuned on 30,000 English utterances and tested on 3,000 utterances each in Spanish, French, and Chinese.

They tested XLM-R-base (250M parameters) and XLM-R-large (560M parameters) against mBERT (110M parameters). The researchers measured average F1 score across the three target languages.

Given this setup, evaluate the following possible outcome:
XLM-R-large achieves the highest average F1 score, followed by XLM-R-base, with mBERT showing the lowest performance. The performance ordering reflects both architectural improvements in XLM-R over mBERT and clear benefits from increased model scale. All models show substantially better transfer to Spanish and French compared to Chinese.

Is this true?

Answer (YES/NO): NO